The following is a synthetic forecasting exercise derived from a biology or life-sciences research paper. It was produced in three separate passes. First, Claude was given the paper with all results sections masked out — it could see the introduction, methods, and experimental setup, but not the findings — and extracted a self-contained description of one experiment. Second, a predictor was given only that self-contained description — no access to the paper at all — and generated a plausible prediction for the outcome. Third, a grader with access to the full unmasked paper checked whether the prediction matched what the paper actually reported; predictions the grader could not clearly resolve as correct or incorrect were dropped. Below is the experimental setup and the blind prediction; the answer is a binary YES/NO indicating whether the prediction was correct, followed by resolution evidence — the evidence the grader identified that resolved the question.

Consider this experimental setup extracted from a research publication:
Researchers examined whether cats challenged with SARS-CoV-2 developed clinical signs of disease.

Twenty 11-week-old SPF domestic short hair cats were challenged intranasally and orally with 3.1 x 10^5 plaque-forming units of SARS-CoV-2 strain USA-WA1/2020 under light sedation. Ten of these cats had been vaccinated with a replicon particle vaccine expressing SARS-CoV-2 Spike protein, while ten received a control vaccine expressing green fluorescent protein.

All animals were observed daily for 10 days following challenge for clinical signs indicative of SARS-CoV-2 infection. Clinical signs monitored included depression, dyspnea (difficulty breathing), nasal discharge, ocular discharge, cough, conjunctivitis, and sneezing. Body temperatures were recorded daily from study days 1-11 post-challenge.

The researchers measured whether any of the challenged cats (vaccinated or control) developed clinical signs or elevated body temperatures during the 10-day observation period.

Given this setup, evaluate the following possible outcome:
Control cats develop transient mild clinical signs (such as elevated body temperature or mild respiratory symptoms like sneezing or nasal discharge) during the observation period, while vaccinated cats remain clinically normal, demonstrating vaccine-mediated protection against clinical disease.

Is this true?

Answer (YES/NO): NO